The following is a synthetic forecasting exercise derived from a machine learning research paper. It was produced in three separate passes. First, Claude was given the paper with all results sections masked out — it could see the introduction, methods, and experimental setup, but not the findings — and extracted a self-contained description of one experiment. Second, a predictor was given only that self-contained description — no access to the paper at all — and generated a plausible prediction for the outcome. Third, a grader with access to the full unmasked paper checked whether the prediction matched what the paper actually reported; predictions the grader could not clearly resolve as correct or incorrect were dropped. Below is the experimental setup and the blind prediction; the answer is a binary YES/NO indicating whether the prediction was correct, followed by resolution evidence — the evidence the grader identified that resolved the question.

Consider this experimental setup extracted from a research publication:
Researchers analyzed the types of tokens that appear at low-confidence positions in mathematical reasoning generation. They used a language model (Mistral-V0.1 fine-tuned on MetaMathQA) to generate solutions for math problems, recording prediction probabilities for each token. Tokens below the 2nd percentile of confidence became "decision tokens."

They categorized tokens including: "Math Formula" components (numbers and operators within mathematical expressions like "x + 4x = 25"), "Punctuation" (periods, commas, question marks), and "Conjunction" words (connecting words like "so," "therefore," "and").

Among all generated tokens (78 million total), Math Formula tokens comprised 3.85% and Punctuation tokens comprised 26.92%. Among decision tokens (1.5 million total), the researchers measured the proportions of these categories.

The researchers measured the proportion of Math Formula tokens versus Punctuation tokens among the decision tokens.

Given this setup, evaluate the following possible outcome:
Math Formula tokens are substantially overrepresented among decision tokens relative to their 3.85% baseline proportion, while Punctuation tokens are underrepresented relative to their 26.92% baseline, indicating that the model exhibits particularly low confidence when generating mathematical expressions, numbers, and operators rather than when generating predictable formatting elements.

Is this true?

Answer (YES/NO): YES